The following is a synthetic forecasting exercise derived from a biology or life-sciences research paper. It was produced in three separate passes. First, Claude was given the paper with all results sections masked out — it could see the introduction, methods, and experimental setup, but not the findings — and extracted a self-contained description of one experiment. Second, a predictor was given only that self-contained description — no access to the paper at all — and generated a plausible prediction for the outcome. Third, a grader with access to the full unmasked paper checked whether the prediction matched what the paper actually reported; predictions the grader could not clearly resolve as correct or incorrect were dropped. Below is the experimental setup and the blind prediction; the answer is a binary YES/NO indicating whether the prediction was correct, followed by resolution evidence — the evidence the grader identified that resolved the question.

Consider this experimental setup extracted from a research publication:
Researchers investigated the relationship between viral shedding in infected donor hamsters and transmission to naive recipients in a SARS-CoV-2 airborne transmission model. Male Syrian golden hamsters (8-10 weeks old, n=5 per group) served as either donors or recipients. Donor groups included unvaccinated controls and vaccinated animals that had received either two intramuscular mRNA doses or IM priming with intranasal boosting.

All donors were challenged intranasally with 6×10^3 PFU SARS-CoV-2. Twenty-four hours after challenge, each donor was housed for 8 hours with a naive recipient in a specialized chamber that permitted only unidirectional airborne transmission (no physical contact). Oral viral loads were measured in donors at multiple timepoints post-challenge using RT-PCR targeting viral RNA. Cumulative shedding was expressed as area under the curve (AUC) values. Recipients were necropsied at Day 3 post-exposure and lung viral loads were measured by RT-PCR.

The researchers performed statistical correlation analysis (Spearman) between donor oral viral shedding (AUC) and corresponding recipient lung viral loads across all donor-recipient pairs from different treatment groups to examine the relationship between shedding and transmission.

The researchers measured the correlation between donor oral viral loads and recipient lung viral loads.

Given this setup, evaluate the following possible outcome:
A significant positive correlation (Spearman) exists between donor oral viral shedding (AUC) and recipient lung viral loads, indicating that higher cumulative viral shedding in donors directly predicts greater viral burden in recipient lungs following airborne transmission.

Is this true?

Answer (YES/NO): YES